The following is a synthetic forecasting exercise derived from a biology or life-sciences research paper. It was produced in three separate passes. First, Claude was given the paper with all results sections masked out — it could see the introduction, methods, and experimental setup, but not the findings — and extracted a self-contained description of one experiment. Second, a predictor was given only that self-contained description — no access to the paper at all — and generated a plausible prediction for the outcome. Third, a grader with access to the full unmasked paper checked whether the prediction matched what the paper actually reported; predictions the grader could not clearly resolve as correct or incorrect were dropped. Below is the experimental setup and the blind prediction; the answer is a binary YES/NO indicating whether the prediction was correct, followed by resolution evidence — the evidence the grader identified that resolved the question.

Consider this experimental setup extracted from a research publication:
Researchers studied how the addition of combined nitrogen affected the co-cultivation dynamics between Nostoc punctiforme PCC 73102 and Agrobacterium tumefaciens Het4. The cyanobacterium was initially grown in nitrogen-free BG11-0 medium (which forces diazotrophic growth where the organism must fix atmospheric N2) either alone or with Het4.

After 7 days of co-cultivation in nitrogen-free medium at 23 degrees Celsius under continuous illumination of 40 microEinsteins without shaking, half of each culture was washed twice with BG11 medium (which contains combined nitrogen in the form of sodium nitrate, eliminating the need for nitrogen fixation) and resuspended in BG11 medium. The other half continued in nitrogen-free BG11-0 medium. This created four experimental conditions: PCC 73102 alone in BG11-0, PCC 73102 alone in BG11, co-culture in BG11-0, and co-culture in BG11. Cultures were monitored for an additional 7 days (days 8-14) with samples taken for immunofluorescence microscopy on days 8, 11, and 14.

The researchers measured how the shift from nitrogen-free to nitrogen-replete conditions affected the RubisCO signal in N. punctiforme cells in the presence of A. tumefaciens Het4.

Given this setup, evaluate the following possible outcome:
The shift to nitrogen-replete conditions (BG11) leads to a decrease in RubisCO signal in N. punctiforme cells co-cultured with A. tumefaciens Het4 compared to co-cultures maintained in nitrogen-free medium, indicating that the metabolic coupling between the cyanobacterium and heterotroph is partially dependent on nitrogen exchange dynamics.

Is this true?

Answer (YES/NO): NO